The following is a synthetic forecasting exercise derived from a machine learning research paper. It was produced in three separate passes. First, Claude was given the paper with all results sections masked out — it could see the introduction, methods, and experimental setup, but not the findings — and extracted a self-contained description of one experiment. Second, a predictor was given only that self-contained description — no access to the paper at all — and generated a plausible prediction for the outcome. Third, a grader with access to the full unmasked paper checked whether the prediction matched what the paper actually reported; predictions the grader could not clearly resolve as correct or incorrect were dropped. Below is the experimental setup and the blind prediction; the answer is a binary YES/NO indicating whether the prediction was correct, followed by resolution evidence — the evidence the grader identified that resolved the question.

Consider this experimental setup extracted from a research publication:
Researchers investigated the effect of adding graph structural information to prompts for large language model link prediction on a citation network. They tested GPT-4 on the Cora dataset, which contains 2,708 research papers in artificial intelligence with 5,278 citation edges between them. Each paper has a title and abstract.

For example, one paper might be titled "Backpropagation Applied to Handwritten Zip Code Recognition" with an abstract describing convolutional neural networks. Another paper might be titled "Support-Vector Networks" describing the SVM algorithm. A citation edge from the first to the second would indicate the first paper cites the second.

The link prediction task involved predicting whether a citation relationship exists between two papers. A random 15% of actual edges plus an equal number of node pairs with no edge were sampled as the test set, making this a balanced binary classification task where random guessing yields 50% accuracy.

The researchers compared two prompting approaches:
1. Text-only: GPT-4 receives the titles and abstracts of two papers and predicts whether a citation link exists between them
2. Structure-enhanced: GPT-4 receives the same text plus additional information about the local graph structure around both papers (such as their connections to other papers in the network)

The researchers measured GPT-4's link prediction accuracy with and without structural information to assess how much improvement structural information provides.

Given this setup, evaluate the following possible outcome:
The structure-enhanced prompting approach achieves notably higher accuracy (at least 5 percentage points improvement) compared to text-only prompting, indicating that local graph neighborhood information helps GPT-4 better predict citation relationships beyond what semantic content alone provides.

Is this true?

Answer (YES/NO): YES